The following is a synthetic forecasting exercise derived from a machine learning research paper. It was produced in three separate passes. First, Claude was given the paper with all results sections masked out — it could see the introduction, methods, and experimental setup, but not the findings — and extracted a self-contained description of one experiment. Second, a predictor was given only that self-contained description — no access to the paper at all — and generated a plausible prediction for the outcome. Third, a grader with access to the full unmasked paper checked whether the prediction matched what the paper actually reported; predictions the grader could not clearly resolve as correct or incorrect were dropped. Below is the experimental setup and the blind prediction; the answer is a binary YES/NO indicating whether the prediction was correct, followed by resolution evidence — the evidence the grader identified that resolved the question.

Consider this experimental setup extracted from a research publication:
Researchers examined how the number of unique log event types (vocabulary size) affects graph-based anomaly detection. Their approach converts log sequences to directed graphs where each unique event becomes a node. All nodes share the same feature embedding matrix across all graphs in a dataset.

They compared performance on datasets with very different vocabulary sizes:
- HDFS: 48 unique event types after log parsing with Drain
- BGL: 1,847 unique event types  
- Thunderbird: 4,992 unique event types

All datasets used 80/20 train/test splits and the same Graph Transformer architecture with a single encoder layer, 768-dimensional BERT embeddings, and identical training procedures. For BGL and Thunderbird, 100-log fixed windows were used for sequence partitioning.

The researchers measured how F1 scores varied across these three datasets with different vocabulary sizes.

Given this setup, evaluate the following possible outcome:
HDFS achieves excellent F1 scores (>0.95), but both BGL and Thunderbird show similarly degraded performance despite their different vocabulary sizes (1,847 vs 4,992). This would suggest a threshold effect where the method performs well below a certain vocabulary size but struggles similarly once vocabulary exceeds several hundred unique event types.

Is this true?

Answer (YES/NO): NO